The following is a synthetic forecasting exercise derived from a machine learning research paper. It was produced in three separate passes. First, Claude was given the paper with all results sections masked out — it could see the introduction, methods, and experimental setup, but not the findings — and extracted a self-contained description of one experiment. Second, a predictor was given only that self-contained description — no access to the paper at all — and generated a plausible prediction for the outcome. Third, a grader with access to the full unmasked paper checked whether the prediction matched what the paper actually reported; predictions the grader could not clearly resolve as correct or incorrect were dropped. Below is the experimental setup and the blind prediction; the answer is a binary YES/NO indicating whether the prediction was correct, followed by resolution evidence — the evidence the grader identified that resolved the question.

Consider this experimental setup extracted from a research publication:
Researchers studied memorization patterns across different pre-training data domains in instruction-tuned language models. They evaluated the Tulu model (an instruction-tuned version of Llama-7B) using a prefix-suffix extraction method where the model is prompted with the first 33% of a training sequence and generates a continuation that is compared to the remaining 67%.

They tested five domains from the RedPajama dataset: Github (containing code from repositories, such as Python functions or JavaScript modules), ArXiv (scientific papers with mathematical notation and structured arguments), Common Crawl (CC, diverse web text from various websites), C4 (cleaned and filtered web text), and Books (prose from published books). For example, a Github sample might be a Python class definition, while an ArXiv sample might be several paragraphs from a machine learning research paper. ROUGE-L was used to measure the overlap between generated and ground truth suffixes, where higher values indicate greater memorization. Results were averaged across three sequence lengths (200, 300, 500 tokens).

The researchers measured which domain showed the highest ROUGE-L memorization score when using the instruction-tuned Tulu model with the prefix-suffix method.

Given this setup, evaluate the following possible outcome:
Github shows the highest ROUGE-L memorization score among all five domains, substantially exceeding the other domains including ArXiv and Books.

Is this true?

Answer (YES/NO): YES